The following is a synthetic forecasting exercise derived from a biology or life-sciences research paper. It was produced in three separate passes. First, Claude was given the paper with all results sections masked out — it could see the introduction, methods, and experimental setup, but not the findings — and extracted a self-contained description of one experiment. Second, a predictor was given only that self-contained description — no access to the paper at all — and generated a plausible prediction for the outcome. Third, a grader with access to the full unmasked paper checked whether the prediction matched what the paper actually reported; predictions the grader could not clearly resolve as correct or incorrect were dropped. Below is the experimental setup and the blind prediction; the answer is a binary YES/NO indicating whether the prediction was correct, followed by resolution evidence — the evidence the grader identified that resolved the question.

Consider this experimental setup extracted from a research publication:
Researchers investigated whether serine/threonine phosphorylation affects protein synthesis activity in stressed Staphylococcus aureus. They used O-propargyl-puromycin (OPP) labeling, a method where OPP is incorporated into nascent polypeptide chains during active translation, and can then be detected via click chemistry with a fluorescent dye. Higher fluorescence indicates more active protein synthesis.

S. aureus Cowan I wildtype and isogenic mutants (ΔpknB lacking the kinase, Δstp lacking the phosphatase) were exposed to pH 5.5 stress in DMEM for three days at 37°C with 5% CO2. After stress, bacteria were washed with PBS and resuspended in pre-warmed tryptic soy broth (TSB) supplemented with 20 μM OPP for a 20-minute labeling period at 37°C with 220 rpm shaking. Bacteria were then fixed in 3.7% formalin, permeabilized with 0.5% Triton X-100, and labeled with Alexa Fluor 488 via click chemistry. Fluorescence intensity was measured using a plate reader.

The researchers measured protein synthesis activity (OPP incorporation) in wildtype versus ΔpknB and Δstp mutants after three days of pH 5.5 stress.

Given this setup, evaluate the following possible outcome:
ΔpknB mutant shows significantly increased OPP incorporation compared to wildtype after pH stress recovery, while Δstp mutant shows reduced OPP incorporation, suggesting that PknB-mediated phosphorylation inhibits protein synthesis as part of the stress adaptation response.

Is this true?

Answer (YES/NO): YES